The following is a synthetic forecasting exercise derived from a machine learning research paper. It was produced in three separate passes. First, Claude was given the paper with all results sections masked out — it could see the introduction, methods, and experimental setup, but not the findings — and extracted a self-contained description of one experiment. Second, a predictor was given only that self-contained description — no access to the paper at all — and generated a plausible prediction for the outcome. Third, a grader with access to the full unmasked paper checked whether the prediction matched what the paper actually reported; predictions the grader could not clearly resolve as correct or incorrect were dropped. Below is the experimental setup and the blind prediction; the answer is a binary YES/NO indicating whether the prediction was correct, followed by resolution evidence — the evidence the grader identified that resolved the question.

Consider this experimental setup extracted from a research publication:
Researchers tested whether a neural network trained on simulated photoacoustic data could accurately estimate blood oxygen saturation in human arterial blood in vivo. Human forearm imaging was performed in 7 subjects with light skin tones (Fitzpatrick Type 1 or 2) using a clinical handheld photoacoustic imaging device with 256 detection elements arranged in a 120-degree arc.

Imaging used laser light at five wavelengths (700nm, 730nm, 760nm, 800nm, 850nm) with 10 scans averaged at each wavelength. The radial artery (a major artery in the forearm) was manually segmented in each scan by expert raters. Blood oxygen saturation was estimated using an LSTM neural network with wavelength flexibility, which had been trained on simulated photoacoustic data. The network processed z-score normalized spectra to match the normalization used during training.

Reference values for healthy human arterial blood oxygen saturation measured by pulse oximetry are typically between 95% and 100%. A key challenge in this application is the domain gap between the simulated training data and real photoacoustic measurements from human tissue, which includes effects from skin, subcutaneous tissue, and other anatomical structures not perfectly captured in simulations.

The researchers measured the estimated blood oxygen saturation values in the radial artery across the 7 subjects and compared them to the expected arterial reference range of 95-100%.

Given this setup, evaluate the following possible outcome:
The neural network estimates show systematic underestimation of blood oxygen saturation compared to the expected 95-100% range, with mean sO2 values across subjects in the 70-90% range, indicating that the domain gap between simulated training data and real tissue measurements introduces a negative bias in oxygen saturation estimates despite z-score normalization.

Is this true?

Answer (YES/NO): NO